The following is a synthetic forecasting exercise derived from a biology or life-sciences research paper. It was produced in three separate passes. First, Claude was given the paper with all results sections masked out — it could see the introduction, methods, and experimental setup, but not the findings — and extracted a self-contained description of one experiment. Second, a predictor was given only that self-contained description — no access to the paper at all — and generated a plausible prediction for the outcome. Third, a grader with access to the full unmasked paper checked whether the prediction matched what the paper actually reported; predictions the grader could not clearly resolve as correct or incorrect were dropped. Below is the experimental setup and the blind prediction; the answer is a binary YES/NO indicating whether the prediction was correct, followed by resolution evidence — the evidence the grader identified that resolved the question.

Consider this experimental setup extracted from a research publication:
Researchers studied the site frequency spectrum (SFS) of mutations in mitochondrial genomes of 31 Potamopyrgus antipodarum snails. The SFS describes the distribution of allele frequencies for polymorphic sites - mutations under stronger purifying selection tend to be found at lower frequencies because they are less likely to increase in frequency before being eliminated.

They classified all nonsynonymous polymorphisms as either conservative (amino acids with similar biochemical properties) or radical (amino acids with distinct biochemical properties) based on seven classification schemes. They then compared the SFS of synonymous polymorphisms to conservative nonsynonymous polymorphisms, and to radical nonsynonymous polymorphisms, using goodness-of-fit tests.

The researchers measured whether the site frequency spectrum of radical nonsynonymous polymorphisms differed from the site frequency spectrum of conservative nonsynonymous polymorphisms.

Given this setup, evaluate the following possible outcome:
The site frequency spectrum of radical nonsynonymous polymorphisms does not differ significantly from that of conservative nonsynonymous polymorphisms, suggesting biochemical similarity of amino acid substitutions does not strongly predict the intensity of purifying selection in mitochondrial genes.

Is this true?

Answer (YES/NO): NO